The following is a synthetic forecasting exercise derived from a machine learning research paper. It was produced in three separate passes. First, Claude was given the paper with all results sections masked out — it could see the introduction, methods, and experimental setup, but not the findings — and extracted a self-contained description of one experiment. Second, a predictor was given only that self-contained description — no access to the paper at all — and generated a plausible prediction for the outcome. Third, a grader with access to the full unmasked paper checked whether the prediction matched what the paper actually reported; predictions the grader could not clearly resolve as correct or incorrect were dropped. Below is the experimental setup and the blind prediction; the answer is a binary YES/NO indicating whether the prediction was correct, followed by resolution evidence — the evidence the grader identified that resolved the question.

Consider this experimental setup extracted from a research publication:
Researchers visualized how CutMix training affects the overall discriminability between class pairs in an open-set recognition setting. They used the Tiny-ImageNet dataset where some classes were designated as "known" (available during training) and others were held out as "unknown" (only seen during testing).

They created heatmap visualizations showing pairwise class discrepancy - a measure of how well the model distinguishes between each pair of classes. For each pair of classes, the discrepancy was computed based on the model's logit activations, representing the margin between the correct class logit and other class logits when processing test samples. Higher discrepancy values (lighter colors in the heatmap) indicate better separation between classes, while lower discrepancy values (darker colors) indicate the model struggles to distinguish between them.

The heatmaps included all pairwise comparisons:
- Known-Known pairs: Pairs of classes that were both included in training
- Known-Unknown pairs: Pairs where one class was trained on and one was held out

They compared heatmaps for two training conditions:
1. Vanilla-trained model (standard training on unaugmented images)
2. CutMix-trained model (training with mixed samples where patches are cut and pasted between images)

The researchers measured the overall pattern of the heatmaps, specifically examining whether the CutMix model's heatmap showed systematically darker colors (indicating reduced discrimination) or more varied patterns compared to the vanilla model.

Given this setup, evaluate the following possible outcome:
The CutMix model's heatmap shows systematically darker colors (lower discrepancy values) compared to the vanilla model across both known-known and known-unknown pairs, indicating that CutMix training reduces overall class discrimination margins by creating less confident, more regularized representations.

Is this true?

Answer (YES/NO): YES